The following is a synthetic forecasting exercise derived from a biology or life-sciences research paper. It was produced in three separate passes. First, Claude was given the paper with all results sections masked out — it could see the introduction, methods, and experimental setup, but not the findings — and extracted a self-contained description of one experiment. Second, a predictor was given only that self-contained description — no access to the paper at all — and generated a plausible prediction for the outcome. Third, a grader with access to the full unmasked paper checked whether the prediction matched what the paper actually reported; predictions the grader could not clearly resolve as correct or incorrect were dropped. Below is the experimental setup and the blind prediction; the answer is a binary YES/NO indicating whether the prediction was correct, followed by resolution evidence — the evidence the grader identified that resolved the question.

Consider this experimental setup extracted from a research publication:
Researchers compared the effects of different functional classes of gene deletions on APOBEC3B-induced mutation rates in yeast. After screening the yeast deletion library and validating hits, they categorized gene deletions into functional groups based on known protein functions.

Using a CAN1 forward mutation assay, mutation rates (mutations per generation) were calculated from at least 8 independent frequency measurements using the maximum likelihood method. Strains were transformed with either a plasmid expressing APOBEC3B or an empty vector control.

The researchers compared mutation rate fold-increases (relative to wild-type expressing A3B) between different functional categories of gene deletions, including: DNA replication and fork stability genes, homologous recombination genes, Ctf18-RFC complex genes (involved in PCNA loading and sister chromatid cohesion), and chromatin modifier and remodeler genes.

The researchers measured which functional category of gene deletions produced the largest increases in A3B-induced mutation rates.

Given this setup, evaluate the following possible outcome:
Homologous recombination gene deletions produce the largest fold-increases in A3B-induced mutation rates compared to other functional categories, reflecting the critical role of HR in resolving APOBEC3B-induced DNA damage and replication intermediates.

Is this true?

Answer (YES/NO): NO